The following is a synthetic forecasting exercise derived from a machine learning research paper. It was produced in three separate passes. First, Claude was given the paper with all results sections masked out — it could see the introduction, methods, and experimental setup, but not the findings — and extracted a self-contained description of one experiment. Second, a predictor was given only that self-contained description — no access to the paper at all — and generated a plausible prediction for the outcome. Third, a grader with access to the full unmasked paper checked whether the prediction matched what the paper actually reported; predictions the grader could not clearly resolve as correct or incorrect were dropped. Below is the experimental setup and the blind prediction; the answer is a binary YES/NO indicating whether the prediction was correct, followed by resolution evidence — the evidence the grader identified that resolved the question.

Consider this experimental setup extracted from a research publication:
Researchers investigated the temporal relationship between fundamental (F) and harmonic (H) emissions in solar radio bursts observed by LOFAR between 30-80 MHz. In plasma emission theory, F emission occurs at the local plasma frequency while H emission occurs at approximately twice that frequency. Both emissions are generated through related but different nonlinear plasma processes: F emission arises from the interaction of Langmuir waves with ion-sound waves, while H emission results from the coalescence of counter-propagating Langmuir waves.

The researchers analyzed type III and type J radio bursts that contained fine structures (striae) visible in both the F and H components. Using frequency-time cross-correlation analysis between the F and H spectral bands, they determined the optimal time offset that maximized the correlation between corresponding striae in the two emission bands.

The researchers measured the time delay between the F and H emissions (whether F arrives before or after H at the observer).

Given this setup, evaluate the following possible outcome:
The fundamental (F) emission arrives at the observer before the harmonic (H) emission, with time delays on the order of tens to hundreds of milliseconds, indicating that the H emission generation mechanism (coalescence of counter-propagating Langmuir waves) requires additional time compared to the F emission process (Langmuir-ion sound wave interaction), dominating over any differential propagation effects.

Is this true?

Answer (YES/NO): NO